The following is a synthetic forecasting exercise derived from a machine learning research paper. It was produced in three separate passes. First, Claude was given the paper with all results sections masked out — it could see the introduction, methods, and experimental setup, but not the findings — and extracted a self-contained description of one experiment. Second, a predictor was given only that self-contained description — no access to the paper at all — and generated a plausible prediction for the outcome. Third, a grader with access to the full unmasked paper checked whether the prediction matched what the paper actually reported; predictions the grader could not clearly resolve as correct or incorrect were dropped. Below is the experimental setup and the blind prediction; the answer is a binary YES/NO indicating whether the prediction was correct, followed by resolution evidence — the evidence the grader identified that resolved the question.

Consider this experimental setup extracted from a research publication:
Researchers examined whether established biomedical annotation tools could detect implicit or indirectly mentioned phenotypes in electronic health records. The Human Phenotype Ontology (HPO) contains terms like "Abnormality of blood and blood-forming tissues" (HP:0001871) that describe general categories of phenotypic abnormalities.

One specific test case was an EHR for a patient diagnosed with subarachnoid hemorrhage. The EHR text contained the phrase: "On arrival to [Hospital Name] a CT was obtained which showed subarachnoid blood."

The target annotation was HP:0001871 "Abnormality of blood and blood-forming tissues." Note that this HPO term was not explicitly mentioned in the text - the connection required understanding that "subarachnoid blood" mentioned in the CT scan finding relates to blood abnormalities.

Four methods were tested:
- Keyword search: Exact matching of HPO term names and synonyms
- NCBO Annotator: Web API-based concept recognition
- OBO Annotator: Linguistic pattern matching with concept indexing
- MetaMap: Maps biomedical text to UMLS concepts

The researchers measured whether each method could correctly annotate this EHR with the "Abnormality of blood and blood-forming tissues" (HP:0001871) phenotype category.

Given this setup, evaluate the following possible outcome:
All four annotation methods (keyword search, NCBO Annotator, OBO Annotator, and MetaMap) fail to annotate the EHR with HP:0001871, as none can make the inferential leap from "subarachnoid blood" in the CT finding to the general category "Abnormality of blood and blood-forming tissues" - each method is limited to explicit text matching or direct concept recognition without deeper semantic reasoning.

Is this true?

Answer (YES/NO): YES